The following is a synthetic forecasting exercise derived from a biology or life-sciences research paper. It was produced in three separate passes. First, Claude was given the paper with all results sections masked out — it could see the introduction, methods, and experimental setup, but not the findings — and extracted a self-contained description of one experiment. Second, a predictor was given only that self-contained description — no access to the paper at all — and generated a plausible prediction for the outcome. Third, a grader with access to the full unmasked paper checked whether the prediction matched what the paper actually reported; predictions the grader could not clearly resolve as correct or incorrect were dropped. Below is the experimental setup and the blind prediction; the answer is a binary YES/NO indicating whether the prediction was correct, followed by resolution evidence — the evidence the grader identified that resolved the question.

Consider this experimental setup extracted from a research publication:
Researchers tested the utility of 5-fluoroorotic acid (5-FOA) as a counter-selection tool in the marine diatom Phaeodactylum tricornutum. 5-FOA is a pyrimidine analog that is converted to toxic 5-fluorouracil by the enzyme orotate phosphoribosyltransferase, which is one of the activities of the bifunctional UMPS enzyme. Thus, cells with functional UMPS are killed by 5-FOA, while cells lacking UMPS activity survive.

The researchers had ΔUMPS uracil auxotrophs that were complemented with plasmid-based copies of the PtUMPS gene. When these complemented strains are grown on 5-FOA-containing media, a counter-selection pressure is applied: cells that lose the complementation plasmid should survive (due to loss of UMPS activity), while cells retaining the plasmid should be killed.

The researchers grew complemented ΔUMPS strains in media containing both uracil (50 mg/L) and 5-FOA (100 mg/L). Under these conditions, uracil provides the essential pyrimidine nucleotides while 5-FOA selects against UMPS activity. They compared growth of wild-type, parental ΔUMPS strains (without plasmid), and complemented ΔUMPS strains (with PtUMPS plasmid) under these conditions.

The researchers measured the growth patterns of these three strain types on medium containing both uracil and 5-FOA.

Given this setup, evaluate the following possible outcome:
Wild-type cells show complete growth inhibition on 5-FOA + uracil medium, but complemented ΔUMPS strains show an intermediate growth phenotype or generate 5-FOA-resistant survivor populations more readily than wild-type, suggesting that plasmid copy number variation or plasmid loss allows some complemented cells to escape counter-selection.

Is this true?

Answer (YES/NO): YES